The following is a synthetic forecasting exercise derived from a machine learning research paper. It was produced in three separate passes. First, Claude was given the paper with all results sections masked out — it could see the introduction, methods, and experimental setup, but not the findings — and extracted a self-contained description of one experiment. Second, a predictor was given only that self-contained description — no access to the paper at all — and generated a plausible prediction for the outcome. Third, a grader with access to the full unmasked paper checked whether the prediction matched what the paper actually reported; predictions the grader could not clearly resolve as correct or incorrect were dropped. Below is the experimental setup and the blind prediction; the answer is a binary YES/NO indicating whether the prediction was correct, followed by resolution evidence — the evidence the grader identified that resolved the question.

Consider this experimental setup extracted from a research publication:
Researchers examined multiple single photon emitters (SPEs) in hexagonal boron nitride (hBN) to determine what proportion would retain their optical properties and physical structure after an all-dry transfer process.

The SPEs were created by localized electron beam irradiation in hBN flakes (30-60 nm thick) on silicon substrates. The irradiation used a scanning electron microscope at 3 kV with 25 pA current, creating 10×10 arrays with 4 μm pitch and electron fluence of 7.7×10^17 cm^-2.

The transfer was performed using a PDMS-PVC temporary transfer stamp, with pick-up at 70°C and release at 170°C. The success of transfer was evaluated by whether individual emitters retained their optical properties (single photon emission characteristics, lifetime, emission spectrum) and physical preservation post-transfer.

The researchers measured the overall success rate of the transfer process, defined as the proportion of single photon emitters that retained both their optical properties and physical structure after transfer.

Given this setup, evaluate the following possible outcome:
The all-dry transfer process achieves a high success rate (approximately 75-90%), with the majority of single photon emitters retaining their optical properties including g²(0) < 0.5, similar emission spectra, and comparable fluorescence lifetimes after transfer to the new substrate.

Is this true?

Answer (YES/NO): YES